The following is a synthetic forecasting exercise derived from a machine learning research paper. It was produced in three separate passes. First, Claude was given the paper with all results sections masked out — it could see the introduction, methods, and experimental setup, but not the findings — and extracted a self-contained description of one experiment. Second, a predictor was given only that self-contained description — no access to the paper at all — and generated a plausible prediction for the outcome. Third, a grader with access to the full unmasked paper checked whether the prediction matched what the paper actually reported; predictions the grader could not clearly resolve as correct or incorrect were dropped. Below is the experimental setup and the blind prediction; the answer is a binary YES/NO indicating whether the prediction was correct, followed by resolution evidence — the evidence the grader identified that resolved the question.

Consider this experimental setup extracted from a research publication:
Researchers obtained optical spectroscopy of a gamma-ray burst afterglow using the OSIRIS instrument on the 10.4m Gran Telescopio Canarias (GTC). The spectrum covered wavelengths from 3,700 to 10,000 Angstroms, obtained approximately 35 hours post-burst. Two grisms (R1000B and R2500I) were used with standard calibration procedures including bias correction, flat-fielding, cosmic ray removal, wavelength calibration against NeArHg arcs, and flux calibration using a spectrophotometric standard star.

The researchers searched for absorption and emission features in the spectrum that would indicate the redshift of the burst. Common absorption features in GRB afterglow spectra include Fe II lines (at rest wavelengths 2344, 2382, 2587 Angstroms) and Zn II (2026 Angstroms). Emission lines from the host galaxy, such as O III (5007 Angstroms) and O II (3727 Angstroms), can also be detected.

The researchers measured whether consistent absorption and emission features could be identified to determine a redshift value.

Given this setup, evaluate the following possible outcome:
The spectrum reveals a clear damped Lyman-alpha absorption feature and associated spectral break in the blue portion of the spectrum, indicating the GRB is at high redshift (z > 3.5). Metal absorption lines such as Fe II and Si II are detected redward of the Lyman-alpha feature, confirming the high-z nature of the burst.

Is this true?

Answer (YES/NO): NO